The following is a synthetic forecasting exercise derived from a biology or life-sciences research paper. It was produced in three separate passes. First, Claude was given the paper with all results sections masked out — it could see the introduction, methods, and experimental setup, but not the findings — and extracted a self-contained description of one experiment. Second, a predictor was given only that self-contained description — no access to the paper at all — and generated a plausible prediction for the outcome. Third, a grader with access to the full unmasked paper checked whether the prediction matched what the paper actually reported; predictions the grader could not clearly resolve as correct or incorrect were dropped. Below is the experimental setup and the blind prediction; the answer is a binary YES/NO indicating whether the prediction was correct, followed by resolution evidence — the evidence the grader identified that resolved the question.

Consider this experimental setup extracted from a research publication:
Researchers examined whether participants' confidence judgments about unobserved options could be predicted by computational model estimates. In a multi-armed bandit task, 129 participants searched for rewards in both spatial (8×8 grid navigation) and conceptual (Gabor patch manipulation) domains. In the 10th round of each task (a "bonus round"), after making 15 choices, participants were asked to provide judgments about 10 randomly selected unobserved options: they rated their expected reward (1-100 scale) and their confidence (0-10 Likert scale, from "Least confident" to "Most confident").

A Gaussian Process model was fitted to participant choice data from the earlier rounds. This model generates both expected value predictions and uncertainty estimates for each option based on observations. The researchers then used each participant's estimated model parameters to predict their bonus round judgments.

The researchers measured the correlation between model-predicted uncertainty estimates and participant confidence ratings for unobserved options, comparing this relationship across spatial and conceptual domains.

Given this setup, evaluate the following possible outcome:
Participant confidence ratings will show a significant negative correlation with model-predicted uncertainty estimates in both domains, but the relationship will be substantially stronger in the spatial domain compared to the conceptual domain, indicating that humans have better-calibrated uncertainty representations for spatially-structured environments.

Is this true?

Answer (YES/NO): NO